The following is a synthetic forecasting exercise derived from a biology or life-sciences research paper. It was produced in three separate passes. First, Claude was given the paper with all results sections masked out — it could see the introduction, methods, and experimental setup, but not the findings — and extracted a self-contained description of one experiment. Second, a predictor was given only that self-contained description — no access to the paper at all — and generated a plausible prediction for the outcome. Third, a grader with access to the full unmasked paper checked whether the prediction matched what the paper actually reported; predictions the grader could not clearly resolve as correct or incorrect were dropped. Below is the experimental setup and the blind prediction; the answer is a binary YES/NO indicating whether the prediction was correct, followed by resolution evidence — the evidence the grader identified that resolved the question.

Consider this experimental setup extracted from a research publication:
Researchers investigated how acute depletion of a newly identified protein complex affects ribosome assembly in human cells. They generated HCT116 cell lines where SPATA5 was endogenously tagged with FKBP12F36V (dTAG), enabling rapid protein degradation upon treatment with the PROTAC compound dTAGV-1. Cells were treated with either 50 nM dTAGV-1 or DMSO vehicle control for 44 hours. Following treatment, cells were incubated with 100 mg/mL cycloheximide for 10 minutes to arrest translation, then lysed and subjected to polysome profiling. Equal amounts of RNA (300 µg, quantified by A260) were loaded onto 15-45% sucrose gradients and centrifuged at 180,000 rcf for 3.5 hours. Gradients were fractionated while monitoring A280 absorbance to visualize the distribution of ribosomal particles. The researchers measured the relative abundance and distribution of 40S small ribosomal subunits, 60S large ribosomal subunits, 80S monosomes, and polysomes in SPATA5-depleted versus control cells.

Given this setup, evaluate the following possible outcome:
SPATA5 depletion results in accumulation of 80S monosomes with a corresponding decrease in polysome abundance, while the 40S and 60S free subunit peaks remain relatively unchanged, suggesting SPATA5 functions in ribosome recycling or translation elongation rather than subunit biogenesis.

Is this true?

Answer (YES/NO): NO